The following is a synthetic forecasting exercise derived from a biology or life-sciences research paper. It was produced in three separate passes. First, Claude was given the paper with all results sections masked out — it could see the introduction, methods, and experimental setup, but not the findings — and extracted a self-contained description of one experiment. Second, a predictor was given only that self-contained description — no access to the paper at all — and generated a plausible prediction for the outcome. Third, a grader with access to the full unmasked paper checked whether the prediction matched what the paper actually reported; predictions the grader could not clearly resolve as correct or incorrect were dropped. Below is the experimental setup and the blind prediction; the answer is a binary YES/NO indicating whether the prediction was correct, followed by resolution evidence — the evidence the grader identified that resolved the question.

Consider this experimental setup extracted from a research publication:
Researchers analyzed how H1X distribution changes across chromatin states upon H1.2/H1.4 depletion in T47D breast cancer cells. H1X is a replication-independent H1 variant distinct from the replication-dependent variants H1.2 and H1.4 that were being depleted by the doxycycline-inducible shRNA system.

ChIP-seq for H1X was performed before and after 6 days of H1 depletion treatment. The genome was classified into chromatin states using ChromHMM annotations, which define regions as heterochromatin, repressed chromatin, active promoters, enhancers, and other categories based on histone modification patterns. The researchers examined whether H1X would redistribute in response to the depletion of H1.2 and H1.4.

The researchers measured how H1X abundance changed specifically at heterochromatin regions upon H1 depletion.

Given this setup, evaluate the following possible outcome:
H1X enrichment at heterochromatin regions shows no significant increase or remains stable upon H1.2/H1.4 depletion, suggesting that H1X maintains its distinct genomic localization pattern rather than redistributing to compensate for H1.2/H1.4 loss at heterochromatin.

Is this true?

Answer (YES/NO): NO